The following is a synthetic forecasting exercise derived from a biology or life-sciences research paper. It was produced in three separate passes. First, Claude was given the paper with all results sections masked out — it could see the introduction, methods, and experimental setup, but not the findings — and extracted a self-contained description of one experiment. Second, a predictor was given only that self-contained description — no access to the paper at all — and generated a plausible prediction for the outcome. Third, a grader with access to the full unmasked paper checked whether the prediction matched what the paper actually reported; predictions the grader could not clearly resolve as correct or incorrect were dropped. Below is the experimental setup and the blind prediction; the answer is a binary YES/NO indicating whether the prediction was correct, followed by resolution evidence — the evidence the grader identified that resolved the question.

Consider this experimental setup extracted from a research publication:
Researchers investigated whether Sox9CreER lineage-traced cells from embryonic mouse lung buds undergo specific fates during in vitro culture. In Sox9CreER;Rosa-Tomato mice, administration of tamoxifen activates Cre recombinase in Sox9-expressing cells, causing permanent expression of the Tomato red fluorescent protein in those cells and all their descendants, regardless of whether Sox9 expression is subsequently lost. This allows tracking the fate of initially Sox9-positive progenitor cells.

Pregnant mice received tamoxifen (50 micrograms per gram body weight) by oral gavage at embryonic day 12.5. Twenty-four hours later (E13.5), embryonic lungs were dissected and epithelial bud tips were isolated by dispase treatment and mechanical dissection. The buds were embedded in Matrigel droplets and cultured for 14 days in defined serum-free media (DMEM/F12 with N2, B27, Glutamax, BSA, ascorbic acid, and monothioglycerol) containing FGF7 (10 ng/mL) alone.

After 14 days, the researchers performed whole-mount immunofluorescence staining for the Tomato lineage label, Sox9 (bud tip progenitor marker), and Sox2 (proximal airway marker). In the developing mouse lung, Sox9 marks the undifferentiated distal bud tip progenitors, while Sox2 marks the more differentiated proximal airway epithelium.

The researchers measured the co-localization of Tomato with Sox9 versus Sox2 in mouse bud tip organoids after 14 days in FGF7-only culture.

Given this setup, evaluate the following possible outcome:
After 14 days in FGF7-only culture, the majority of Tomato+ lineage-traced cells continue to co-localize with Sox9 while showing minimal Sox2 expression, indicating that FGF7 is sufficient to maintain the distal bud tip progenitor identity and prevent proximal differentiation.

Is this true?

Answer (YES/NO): NO